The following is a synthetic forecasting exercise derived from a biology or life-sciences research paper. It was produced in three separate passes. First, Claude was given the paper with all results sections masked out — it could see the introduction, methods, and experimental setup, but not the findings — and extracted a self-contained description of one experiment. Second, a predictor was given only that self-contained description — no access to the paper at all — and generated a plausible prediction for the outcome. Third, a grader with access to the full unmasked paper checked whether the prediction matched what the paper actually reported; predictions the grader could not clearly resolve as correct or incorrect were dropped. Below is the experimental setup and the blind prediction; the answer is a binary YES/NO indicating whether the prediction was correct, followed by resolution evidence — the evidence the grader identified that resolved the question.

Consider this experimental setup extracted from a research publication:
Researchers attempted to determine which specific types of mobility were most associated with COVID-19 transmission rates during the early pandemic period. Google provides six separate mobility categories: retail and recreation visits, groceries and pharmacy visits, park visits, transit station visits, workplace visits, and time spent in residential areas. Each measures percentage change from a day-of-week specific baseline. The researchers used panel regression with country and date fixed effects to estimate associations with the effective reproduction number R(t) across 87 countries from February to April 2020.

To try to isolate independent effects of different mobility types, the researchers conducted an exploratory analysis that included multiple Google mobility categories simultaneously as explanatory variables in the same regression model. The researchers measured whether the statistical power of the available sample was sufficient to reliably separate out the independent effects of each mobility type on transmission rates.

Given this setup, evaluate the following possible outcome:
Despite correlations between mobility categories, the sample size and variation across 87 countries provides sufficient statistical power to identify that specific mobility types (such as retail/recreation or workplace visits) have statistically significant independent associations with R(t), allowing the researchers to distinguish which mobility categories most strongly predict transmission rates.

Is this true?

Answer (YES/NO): NO